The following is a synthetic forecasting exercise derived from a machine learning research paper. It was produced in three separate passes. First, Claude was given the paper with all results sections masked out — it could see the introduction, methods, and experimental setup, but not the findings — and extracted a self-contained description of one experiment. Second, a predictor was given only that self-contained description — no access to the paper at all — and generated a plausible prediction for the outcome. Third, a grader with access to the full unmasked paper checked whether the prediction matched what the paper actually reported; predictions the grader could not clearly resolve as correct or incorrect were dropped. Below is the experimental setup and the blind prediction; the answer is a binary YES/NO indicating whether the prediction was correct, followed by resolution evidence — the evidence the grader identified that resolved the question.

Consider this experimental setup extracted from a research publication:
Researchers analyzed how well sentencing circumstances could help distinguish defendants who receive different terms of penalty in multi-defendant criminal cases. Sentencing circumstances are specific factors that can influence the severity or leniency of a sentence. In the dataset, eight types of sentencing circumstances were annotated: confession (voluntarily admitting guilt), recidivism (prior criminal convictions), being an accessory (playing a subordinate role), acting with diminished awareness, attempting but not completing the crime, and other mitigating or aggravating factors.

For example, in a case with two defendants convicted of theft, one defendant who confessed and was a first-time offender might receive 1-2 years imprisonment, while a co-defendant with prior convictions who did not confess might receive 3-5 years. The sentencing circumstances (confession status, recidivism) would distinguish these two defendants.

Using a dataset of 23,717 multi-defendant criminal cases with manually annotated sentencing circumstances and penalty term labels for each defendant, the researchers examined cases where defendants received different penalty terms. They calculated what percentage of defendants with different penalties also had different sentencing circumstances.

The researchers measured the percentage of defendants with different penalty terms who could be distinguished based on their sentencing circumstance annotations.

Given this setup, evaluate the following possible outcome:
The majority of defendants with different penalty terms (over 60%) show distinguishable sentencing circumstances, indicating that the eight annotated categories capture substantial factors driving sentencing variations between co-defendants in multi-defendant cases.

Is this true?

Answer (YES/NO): YES